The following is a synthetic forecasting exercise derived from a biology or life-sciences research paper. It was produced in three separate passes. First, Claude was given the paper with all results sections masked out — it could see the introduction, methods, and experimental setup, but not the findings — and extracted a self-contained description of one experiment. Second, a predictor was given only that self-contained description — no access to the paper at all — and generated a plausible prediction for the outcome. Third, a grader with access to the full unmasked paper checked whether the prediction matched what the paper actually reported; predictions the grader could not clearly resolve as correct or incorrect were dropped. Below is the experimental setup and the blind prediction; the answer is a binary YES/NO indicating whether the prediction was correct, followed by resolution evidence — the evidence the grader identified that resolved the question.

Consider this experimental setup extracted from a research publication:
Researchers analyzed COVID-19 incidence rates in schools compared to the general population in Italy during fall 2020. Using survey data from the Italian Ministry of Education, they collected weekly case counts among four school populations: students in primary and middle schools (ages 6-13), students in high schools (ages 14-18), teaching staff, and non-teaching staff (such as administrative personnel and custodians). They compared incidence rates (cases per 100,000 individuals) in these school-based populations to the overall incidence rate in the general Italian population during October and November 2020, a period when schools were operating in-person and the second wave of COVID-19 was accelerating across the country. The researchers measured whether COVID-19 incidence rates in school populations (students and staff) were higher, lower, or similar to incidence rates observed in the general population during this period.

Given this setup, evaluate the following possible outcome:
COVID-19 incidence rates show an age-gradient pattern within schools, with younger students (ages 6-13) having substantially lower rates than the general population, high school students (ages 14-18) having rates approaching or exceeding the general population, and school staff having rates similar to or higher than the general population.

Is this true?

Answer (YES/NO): YES